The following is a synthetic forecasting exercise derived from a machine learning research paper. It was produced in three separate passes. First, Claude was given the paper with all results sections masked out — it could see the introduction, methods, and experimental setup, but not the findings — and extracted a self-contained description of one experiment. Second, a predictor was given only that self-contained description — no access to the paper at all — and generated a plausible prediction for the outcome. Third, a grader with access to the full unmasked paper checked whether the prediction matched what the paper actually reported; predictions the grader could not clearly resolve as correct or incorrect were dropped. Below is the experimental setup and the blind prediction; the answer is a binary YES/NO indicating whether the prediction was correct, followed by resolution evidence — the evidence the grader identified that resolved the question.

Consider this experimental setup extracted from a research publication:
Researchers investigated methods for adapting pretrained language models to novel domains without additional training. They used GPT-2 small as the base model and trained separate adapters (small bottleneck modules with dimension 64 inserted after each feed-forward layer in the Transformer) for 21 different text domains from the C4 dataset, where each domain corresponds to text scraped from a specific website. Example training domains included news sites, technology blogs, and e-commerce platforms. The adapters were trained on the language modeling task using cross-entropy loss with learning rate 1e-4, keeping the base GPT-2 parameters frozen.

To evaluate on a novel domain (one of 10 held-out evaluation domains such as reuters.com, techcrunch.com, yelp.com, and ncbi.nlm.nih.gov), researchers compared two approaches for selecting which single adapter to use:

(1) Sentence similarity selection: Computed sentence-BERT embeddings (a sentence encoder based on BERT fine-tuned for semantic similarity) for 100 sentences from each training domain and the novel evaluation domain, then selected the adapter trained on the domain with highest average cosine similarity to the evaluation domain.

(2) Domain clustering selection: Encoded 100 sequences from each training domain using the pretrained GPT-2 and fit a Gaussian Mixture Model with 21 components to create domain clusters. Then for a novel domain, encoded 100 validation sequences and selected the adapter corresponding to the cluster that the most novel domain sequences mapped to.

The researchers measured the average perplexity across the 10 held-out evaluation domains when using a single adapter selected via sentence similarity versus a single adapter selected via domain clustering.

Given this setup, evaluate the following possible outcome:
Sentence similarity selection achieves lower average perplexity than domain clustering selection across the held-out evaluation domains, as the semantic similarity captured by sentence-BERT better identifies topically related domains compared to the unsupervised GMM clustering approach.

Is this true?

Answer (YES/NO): NO